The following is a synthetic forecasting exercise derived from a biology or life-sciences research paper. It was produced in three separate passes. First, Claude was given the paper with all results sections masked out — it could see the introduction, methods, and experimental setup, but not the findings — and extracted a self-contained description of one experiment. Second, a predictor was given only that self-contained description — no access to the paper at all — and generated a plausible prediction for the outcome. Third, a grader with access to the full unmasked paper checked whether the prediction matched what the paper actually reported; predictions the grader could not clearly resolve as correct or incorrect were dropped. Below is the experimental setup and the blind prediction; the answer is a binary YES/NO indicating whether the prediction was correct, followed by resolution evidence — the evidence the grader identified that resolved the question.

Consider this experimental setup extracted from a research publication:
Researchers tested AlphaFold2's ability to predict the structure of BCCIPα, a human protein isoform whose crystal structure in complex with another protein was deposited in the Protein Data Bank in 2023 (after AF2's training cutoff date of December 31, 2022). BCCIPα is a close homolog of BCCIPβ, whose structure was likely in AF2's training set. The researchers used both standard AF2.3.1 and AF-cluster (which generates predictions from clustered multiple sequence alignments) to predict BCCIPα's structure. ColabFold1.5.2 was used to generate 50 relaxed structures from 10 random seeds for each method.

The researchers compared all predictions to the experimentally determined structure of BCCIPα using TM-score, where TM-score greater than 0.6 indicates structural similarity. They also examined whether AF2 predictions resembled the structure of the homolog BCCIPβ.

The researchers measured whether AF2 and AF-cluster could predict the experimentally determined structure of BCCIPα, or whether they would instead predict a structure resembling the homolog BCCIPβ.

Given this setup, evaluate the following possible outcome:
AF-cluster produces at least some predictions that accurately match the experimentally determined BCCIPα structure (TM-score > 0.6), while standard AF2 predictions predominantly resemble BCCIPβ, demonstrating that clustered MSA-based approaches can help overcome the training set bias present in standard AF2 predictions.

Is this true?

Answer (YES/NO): NO